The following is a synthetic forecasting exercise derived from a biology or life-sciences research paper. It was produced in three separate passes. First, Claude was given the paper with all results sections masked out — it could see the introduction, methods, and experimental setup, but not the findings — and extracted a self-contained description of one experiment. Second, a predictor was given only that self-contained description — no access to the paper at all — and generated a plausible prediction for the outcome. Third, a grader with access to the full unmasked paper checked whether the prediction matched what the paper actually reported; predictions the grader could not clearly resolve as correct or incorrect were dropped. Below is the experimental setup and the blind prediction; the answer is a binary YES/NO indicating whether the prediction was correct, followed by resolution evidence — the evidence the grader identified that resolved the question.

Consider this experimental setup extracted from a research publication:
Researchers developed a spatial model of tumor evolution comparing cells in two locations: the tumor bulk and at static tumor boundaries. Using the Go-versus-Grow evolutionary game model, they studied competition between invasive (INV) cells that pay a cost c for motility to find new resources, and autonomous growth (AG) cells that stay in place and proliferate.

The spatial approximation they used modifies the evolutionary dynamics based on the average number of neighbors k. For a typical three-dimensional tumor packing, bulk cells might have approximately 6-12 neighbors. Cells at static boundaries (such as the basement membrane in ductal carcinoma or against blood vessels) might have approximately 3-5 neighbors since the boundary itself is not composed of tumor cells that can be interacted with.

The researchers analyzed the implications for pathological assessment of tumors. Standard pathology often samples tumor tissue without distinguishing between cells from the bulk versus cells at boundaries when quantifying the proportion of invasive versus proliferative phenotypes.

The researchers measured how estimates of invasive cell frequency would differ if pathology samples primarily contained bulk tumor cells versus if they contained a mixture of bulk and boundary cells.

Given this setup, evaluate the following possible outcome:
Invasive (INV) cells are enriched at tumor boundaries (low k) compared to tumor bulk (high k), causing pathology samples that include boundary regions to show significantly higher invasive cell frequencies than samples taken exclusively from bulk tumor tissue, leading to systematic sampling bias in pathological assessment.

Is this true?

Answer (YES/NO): YES